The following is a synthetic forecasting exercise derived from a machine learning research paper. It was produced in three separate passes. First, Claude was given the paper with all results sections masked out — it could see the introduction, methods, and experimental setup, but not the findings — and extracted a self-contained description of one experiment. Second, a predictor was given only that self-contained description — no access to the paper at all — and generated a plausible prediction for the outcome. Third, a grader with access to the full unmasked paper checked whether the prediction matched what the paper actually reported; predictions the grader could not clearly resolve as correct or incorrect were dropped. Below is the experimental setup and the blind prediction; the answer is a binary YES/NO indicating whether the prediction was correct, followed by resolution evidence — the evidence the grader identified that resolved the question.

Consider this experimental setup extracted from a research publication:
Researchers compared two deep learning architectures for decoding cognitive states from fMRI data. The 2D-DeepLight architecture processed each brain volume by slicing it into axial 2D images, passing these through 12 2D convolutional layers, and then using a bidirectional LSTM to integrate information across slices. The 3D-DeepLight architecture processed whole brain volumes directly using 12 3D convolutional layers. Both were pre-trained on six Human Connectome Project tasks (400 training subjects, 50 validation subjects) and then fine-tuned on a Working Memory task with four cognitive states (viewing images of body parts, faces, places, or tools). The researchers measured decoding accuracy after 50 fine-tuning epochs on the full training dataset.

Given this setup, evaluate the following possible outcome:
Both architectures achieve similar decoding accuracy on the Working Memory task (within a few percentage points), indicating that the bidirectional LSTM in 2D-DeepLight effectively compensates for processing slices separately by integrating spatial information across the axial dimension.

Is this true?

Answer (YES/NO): YES